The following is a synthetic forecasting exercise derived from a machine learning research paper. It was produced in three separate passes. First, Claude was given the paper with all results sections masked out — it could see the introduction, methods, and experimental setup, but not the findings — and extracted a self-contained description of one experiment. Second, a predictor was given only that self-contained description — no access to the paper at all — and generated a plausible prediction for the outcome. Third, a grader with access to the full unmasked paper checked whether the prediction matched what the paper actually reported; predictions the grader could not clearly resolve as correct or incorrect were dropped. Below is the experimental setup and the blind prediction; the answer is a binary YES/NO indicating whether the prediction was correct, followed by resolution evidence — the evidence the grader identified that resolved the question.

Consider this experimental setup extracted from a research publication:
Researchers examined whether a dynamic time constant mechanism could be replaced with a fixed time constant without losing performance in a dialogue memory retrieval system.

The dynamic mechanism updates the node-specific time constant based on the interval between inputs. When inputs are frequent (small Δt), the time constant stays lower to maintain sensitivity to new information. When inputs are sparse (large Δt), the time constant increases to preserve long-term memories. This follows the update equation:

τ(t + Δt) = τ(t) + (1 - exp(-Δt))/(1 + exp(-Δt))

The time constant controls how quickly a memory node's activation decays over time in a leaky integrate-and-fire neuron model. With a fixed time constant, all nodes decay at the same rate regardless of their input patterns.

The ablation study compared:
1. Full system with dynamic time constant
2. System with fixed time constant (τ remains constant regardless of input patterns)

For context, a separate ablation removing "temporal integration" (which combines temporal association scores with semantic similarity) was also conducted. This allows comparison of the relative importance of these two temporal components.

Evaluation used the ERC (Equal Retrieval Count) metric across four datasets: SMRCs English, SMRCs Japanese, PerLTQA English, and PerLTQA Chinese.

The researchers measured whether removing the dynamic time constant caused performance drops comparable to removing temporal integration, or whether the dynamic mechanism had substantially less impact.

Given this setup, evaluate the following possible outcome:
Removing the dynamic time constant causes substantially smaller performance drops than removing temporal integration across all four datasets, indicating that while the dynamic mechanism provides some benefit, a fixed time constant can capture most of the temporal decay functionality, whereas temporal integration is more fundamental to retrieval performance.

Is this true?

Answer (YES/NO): NO